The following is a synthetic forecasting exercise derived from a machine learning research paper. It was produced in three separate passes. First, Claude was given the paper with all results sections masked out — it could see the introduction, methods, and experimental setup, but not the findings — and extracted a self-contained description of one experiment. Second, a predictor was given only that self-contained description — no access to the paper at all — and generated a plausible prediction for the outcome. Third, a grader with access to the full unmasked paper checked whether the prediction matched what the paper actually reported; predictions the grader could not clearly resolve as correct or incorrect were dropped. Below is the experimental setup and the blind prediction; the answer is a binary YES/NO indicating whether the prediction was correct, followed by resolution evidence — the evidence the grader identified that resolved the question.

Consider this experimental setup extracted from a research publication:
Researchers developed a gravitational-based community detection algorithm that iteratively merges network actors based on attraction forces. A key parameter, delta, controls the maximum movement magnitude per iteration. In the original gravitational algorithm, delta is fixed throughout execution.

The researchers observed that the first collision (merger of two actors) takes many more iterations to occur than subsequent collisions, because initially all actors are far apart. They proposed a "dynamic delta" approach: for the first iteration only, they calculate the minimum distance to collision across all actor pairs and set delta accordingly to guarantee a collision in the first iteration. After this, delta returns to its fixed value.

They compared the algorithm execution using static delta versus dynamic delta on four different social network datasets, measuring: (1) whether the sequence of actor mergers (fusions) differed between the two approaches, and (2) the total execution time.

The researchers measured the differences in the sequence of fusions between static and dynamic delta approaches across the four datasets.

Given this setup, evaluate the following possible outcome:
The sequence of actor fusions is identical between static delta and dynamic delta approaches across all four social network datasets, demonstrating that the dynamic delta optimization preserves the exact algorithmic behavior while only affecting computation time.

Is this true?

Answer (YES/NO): NO